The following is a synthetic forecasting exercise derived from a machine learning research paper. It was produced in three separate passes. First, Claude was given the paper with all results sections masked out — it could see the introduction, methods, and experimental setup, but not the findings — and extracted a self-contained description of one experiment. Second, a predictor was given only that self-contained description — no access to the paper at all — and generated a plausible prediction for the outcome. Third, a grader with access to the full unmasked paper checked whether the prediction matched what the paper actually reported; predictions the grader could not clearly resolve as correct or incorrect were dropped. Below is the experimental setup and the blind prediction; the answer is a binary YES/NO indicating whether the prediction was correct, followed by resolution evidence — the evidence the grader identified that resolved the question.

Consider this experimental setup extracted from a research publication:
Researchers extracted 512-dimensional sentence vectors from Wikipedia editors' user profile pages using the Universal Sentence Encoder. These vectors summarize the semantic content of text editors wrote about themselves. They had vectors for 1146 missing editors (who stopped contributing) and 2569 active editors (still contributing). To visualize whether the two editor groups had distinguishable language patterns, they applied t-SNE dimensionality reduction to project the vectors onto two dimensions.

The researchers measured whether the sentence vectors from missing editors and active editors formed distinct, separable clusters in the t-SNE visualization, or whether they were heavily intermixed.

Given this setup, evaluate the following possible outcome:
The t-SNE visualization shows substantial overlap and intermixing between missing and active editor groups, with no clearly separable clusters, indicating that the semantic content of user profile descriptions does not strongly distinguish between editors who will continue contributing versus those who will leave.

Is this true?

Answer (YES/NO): YES